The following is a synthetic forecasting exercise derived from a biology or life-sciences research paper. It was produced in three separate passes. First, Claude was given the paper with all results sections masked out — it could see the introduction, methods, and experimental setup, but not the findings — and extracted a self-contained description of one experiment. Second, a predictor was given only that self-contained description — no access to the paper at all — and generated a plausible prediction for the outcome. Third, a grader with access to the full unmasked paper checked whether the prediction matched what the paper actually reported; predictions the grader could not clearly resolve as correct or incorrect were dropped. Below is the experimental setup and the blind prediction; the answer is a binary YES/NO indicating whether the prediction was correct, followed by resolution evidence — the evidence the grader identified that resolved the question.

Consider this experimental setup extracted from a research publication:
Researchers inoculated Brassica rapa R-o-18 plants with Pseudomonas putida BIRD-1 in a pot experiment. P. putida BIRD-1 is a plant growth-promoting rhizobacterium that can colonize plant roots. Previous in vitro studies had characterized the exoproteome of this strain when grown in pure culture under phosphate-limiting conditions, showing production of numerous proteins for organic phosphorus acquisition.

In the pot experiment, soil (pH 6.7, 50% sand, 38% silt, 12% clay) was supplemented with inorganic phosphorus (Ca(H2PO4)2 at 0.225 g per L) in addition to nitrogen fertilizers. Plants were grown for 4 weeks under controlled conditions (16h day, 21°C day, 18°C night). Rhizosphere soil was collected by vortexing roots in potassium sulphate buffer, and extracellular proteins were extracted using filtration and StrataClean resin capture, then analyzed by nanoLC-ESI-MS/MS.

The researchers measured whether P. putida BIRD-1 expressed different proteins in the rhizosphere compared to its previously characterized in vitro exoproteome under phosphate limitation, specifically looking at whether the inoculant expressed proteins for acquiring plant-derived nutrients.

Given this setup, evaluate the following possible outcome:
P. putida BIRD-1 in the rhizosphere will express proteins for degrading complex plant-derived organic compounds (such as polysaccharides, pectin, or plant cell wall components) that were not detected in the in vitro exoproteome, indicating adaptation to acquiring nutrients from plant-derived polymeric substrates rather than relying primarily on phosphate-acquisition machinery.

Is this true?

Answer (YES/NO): NO